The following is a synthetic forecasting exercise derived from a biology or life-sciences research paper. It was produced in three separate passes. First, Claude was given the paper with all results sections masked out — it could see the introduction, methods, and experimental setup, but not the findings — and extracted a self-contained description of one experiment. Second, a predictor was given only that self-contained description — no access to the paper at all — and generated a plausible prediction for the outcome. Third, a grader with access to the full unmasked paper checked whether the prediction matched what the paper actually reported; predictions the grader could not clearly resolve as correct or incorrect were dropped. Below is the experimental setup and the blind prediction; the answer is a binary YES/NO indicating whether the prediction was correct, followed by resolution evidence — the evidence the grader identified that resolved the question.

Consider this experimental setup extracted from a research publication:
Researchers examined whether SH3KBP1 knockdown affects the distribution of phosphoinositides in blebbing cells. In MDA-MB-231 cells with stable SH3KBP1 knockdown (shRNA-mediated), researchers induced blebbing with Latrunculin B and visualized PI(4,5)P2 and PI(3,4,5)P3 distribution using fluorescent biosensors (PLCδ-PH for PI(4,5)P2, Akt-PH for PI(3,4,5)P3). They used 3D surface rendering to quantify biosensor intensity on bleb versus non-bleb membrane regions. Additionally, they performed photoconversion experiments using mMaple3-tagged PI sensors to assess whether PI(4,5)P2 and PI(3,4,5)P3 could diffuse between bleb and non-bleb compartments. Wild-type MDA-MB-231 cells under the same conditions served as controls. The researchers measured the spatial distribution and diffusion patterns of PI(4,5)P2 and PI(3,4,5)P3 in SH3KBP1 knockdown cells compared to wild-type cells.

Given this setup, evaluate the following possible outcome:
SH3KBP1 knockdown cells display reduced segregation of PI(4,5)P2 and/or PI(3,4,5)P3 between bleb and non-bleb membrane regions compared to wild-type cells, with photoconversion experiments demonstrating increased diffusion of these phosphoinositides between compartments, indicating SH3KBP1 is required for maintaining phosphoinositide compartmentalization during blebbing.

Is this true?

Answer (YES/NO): YES